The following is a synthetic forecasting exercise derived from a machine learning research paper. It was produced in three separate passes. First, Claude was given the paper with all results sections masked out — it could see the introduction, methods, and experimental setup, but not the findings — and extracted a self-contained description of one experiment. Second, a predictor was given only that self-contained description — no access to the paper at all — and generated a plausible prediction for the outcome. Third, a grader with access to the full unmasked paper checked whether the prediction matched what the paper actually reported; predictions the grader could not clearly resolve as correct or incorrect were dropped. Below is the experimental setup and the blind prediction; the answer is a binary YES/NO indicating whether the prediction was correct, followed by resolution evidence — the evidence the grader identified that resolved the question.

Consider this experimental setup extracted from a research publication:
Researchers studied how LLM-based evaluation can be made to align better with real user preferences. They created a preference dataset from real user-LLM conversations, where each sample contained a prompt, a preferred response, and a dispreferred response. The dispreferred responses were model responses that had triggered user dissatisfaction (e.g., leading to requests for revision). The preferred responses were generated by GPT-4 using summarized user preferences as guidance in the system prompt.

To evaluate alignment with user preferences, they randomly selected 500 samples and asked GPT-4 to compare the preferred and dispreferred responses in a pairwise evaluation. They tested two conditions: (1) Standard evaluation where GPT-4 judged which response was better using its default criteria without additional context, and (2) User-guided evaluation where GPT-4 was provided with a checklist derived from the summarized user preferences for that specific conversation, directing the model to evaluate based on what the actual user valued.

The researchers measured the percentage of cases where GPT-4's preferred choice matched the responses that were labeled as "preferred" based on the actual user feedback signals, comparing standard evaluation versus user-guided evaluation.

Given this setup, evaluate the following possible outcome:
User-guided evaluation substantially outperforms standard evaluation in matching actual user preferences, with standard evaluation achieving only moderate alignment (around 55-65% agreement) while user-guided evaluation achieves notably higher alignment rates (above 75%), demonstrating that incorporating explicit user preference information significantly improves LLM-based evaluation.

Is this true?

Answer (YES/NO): NO